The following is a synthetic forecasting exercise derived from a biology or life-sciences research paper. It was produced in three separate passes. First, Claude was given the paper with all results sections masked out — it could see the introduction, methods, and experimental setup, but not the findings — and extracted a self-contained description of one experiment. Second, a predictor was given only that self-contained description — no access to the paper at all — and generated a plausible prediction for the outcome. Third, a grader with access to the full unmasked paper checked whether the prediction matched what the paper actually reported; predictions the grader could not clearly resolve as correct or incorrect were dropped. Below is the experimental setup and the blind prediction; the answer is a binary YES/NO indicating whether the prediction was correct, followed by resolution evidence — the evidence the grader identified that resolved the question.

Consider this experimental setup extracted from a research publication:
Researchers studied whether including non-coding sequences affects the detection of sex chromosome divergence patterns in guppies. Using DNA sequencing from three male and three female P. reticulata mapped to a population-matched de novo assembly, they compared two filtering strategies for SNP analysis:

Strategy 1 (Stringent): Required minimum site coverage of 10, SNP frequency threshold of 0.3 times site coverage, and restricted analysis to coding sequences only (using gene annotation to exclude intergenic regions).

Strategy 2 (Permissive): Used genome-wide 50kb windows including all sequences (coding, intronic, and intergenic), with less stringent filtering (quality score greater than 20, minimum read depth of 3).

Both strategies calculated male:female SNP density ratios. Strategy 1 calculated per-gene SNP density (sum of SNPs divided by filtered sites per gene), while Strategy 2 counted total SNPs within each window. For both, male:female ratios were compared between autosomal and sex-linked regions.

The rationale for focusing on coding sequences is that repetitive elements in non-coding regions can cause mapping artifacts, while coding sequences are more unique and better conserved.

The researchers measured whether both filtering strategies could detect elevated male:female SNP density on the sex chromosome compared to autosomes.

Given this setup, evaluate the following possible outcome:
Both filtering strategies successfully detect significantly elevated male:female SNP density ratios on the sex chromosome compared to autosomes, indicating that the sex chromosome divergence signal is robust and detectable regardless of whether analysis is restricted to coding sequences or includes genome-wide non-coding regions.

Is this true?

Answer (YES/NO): YES